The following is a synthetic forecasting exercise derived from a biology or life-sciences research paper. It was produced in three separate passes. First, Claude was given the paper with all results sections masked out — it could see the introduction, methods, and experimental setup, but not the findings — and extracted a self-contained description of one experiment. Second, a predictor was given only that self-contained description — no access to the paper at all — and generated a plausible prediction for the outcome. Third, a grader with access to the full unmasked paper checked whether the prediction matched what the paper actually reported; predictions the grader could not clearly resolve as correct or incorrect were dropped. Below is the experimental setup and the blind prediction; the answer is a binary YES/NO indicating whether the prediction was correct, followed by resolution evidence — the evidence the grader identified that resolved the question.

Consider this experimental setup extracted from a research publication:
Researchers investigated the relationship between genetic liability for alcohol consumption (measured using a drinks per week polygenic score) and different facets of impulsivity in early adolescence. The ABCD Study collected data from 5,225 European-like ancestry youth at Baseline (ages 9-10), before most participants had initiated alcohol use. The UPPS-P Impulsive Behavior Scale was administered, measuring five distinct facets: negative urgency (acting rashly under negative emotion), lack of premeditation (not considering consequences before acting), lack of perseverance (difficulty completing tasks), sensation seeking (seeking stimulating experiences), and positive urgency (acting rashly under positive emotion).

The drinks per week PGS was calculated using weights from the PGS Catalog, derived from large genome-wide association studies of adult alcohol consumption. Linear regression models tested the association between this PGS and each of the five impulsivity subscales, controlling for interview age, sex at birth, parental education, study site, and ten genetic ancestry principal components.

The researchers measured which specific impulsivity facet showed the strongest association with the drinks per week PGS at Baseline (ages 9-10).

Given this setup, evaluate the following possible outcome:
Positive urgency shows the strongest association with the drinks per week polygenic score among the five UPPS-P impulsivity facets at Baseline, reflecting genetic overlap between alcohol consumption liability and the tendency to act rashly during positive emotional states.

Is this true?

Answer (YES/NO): NO